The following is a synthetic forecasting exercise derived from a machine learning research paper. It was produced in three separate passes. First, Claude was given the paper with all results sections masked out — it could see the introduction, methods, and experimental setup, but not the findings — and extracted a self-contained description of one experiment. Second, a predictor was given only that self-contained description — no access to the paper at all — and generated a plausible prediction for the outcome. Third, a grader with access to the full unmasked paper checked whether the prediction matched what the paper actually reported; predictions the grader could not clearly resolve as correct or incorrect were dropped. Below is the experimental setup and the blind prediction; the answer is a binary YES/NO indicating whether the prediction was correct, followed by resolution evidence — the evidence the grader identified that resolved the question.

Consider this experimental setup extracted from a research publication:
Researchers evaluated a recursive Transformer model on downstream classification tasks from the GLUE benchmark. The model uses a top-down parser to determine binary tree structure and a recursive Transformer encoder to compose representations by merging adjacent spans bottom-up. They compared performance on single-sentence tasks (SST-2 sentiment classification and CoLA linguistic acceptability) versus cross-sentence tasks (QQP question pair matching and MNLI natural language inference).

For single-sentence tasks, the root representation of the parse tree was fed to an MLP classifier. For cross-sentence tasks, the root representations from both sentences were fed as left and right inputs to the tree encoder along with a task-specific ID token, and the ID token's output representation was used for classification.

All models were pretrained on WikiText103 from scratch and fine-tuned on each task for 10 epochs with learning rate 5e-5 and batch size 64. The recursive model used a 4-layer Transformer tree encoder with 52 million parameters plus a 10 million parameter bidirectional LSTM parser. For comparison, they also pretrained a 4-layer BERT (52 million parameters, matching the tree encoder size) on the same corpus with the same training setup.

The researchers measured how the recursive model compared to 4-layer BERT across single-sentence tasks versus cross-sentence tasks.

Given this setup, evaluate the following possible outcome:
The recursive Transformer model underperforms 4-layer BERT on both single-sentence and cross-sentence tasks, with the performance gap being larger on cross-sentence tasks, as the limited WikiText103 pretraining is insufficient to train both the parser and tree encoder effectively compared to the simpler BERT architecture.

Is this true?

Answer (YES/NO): NO